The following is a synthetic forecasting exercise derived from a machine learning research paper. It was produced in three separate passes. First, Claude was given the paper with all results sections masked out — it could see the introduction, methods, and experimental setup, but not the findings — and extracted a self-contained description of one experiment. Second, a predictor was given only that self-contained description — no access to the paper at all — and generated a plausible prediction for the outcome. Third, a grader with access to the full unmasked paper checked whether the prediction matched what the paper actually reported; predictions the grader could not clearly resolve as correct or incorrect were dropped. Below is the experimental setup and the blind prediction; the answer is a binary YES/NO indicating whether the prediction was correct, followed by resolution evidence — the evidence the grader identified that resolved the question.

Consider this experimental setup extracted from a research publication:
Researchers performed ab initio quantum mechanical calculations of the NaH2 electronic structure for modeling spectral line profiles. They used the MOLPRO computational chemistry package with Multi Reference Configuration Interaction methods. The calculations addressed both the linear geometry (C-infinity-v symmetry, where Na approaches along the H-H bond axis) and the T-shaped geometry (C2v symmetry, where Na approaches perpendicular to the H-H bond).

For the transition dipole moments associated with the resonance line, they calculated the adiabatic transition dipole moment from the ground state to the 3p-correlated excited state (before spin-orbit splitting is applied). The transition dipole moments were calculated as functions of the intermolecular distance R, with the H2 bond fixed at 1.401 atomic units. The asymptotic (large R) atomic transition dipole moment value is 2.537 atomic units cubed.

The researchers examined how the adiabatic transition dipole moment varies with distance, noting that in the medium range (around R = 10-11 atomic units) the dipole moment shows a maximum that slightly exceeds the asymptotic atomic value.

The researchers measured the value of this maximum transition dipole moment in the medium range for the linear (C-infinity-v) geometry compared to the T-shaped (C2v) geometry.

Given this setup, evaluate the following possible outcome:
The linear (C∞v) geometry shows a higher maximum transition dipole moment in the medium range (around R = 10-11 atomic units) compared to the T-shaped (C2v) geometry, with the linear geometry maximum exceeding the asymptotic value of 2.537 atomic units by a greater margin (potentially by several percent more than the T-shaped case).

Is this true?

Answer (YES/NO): YES